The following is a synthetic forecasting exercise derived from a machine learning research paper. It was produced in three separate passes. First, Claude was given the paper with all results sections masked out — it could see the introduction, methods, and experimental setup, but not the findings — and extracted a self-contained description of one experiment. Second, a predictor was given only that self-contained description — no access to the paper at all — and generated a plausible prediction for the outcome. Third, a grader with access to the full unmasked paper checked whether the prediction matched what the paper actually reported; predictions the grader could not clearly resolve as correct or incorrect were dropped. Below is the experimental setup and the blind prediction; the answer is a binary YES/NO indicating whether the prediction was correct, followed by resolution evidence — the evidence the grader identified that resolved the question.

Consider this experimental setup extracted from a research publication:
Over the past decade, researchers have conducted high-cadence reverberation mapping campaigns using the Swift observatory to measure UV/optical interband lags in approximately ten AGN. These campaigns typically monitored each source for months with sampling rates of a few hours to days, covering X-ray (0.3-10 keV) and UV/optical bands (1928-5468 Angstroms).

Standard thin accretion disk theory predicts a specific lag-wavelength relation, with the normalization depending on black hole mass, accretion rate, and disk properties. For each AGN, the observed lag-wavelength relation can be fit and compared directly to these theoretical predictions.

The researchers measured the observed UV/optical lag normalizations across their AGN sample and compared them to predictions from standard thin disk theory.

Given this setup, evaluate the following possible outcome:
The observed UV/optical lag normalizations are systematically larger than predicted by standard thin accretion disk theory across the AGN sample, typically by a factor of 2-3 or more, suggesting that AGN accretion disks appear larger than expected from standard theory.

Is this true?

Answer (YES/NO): YES